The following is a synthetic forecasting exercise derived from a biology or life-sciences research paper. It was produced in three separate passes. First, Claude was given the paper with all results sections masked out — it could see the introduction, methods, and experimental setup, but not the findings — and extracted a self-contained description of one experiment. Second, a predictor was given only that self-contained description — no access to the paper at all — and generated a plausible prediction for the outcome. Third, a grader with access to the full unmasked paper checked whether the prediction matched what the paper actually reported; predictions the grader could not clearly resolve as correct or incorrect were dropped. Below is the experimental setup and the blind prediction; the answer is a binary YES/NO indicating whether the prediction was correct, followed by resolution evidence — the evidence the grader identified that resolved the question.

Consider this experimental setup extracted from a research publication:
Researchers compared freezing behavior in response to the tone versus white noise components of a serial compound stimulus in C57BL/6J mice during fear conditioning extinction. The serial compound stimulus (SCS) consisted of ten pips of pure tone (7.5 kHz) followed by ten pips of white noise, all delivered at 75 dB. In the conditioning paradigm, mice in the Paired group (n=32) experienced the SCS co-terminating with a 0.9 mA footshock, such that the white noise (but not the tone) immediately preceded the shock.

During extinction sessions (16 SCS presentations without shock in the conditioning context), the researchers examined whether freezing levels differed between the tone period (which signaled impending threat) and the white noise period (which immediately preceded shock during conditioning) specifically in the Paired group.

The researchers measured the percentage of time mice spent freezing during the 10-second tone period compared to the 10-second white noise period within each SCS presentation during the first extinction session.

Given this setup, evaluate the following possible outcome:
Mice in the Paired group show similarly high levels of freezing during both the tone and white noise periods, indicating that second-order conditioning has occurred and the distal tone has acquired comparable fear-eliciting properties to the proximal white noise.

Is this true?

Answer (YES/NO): NO